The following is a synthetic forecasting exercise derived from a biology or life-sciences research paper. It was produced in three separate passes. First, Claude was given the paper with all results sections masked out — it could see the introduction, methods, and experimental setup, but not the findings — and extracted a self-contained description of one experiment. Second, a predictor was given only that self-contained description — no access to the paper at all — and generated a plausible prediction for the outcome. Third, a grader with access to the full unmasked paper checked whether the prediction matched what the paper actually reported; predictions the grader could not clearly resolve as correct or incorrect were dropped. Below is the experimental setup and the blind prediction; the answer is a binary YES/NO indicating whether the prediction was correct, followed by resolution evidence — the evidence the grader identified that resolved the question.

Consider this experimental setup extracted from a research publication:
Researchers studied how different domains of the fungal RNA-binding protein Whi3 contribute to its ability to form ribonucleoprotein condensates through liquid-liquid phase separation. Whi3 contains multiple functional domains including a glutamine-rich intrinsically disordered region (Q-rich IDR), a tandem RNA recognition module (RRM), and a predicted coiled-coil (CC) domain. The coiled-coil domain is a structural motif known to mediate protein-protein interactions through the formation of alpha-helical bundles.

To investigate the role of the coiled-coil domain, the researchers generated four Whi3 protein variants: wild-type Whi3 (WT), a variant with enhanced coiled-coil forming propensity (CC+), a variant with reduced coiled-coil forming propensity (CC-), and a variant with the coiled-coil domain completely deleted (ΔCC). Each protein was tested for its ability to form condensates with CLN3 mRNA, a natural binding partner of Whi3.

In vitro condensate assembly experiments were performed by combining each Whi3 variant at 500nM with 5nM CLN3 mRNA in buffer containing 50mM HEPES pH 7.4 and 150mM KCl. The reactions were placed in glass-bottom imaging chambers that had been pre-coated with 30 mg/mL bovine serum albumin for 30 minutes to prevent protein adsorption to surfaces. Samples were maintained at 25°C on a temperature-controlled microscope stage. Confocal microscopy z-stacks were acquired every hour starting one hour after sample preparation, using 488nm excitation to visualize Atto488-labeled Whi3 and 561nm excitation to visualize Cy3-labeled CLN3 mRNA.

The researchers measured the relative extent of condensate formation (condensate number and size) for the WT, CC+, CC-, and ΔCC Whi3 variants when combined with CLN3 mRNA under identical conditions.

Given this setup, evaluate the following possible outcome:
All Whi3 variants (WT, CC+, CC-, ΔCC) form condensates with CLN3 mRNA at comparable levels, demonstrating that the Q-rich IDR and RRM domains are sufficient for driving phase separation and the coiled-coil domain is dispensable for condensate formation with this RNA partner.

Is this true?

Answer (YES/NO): NO